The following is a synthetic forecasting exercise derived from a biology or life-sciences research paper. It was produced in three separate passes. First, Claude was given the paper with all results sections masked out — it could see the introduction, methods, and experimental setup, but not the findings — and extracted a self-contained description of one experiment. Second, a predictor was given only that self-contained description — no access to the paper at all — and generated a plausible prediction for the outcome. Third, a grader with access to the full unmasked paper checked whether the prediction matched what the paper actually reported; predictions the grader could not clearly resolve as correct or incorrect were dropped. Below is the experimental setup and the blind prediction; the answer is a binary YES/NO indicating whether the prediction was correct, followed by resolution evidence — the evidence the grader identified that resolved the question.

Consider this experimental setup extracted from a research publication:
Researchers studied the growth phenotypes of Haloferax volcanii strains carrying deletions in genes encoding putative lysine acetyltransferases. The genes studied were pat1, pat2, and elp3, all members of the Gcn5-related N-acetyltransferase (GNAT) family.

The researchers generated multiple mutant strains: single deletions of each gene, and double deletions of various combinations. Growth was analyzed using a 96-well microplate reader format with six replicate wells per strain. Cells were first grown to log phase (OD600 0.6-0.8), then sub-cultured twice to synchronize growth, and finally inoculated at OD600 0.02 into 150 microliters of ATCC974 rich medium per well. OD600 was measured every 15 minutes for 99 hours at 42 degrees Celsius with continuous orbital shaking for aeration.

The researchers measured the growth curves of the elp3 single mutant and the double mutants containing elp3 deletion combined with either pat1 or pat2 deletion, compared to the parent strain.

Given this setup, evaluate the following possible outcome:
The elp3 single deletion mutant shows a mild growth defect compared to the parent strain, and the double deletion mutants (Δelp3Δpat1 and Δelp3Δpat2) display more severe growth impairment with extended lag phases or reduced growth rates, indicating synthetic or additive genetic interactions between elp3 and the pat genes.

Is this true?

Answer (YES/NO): NO